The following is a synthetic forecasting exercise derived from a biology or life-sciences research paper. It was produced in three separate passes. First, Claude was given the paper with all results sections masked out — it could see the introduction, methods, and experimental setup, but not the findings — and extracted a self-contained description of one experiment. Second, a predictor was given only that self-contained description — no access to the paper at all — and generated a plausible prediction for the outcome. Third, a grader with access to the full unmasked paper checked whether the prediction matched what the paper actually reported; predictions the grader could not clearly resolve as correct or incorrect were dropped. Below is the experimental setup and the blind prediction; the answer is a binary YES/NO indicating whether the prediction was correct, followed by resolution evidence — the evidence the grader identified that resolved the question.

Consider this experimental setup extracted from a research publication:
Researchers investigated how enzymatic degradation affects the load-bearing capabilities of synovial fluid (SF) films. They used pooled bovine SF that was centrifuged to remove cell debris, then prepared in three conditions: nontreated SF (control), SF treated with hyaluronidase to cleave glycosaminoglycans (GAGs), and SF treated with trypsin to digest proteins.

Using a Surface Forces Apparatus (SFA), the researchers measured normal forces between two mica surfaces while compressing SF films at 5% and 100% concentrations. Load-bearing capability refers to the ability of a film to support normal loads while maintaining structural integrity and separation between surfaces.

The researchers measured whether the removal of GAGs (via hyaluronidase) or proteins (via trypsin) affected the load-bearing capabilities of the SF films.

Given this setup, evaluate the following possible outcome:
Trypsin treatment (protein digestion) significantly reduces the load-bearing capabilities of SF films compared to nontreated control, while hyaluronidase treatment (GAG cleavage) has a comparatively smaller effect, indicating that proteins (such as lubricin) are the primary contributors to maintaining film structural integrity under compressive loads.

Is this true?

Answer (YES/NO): NO